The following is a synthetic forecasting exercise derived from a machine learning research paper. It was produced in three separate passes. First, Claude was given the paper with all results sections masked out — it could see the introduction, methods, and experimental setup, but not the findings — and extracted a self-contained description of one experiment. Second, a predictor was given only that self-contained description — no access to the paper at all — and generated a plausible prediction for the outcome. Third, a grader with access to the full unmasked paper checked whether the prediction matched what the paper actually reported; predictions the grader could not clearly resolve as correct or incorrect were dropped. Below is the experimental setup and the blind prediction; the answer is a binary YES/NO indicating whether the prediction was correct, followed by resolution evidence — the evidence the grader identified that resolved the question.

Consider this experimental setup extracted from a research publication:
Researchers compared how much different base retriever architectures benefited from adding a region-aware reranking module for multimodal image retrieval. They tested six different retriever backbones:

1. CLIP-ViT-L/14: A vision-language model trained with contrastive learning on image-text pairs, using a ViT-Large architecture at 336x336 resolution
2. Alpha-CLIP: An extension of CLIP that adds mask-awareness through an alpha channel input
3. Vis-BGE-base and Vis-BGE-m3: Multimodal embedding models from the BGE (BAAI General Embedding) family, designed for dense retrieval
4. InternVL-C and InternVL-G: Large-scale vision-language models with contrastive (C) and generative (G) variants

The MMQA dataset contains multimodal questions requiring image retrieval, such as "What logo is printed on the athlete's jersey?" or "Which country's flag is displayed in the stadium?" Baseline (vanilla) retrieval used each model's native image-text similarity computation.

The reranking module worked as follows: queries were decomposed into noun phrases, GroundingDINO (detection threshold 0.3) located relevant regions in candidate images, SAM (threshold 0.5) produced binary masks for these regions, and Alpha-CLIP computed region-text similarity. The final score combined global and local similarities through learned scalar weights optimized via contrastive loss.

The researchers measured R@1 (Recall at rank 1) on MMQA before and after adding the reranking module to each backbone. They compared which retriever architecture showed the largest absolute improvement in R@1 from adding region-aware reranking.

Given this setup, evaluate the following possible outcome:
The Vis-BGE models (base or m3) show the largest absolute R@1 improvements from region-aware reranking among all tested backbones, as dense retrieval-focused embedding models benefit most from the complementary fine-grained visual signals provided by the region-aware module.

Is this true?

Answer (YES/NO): YES